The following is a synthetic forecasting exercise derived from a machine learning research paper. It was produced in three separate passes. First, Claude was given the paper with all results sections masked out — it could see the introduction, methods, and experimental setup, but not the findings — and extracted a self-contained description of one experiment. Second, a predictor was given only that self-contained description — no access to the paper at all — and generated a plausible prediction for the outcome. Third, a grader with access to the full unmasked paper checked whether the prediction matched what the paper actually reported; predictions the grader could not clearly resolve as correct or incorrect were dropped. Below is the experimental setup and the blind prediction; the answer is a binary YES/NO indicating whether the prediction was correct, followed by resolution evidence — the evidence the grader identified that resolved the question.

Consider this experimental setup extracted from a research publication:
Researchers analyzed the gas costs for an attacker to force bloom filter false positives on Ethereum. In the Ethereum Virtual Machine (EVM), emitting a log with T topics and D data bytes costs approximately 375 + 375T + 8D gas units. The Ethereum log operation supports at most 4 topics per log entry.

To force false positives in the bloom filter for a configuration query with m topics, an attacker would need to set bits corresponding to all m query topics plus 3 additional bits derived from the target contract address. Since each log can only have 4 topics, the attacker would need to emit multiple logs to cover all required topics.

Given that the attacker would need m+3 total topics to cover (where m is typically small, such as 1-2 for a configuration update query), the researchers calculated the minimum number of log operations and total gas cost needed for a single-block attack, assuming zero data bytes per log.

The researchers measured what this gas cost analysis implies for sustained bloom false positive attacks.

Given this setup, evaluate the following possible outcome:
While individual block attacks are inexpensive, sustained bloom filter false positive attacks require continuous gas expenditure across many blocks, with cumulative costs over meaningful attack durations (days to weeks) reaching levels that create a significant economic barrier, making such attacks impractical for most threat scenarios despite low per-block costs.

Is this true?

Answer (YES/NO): YES